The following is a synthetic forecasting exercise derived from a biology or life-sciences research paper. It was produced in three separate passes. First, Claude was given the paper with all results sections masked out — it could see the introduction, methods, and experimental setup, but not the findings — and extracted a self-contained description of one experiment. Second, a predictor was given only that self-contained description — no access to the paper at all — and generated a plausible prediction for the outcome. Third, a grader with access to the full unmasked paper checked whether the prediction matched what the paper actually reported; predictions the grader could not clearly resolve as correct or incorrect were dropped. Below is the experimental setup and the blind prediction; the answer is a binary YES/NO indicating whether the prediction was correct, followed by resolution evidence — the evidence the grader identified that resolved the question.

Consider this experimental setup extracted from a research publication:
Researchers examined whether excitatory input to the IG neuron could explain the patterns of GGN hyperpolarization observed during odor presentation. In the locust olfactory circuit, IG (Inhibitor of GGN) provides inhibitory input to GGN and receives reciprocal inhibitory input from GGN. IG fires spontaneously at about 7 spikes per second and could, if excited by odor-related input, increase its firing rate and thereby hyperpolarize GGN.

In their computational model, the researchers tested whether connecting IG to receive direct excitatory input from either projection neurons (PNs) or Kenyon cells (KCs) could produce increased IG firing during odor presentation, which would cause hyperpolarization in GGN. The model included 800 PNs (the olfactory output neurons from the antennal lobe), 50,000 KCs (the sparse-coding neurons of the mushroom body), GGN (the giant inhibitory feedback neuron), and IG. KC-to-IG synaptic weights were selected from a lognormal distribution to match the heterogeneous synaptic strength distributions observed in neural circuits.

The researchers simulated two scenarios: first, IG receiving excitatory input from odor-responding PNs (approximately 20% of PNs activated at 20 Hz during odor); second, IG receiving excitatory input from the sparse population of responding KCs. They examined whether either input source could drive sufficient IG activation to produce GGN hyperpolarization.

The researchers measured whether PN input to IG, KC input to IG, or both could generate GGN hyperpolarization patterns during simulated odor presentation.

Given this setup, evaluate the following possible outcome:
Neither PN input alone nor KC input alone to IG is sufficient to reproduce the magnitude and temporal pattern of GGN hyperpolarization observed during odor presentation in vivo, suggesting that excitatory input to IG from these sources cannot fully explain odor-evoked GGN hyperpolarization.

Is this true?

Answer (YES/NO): NO